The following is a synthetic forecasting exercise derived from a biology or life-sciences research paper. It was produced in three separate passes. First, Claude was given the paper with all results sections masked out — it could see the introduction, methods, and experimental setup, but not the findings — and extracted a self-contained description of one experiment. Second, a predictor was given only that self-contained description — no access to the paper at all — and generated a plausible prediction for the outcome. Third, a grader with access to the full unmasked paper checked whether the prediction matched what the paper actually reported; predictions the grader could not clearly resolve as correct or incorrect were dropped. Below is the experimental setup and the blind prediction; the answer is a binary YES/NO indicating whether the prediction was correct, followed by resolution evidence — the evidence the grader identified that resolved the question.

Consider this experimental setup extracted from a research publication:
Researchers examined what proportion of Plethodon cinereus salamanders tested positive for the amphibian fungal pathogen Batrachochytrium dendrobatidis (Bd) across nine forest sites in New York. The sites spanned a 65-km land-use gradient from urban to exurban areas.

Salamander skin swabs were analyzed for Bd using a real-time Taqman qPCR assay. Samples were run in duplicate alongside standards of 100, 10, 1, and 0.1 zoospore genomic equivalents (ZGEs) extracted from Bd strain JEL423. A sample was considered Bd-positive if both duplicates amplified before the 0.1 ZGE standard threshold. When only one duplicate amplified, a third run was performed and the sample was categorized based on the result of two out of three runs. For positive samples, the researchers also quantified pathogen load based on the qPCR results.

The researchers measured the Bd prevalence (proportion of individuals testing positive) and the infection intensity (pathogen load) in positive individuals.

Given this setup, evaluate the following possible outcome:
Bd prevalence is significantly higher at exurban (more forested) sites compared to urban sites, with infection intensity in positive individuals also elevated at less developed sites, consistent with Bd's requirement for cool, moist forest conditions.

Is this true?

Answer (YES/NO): NO